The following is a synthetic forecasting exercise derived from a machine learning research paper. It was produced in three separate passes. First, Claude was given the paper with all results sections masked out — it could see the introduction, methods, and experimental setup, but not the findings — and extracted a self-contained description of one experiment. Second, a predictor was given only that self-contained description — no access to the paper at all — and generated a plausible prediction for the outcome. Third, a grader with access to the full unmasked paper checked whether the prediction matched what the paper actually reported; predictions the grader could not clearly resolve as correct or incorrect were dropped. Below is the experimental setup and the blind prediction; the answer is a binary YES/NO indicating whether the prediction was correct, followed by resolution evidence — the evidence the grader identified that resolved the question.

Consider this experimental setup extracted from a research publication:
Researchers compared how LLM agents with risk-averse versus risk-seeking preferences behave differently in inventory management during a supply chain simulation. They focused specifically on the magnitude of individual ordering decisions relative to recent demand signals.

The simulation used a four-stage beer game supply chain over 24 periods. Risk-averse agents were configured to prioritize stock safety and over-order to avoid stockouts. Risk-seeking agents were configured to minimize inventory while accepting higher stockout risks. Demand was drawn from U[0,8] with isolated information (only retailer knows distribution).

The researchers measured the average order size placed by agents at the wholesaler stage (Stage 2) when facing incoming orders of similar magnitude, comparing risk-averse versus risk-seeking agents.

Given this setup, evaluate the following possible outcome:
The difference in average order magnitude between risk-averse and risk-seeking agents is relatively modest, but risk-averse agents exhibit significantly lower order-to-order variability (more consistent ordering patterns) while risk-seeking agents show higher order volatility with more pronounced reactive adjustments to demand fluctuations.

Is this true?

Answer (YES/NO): NO